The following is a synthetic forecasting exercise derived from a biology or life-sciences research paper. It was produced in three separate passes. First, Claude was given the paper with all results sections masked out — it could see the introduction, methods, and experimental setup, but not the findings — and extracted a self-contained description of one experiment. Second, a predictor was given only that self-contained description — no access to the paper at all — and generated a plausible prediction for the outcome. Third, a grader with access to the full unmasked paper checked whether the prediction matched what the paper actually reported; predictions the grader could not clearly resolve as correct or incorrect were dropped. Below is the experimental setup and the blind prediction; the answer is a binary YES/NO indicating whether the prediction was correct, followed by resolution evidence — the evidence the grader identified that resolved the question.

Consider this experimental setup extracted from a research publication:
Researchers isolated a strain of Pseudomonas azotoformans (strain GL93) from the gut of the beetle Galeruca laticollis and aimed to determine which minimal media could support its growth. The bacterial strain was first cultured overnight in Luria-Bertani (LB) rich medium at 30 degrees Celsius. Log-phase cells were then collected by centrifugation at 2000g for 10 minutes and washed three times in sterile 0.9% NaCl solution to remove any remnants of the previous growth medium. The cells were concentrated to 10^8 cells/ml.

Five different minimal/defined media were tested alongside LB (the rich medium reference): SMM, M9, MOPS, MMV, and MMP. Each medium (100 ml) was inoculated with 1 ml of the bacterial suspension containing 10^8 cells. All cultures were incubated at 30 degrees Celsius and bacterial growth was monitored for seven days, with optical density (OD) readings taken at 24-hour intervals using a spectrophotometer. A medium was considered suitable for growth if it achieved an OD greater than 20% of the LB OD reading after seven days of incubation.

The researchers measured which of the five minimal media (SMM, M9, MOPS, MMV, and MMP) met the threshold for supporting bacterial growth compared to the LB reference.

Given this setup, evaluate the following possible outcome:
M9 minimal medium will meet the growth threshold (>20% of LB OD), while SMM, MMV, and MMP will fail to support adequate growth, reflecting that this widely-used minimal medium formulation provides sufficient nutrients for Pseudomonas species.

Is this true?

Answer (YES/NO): NO